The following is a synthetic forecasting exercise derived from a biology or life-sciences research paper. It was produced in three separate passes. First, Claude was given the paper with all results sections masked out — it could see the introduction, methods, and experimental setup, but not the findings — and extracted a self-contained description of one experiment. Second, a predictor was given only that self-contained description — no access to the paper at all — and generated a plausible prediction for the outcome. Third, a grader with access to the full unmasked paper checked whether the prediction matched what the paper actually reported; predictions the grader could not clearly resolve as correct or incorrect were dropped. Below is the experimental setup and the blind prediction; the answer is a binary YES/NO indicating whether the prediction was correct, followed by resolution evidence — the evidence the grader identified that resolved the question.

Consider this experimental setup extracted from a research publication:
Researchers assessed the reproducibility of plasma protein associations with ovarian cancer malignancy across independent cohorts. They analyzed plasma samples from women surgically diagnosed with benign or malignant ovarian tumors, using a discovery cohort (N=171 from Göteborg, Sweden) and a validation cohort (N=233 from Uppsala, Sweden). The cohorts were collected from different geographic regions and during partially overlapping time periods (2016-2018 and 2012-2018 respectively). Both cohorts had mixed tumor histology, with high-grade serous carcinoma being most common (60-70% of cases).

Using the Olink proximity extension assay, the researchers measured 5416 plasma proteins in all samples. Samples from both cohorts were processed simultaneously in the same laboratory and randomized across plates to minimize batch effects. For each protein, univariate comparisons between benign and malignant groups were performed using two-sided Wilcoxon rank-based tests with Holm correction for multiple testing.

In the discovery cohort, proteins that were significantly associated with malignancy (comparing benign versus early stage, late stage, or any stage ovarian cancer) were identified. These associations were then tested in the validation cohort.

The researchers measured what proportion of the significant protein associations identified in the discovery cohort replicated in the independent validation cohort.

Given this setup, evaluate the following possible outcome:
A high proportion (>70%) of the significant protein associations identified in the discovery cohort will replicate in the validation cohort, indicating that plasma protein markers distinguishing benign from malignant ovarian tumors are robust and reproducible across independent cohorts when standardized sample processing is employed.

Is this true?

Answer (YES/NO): YES